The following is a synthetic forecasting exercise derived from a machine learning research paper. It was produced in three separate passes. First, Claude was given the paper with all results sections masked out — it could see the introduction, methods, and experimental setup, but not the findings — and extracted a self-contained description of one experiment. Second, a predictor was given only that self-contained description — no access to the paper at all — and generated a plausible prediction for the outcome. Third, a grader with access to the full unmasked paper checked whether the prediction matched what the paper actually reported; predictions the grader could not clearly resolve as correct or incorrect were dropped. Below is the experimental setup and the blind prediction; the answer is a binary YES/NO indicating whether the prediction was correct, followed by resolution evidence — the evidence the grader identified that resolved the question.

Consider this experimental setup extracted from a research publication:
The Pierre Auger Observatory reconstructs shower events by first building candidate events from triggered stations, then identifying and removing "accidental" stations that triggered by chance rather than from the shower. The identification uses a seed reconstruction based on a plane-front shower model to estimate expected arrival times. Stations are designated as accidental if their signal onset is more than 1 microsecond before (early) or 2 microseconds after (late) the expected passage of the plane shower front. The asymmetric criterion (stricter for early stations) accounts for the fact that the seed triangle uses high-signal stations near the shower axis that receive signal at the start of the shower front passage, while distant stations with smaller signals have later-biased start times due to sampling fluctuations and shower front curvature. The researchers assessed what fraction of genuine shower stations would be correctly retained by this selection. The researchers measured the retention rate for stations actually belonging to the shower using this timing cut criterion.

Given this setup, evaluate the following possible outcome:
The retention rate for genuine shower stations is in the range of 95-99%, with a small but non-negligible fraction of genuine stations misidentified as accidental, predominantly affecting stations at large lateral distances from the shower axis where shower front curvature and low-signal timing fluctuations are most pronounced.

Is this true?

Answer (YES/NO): NO